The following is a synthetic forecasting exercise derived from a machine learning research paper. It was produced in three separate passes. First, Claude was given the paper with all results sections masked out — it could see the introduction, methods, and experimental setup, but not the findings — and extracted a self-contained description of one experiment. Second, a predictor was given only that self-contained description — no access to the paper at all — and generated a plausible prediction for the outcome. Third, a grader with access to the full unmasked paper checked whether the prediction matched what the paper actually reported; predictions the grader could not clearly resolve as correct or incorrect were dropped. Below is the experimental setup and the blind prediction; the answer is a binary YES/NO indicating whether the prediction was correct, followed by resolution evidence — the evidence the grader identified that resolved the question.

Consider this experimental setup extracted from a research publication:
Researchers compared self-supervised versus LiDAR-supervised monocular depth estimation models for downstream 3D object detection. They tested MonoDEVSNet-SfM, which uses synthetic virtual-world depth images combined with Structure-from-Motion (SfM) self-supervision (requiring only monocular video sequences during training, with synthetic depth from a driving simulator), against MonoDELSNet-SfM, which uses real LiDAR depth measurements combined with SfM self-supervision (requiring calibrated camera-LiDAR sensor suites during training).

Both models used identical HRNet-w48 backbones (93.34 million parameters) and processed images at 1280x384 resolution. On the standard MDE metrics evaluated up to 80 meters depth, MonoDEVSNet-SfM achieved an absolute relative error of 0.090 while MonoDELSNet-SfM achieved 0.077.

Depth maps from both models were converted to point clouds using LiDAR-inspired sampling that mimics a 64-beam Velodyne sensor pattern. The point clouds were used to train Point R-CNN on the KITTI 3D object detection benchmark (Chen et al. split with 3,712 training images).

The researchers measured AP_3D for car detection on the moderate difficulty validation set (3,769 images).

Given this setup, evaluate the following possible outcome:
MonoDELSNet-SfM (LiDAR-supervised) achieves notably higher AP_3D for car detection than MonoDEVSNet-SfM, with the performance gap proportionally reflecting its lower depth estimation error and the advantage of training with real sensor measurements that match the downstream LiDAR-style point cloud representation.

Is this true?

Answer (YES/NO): YES